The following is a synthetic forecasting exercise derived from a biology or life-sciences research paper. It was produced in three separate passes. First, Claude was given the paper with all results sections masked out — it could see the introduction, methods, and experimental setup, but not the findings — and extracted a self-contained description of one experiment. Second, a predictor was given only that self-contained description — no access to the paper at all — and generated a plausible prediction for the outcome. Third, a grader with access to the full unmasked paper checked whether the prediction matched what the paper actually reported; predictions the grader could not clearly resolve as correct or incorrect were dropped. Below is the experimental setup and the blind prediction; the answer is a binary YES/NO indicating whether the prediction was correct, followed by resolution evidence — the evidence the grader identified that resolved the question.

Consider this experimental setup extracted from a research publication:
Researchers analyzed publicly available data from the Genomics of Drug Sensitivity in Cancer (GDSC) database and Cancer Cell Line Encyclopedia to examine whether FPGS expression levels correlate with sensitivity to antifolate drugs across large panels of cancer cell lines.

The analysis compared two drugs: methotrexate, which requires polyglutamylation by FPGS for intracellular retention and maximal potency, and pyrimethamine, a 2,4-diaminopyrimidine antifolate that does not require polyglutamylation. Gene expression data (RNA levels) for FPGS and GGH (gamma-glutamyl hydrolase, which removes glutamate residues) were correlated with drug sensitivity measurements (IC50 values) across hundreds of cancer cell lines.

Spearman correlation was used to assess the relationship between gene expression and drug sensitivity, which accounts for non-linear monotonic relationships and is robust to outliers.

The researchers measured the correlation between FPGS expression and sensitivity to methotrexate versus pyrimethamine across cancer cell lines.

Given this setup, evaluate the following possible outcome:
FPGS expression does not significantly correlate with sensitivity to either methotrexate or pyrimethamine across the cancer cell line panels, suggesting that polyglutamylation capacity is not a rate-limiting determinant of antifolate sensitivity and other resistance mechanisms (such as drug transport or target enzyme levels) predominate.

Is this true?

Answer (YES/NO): NO